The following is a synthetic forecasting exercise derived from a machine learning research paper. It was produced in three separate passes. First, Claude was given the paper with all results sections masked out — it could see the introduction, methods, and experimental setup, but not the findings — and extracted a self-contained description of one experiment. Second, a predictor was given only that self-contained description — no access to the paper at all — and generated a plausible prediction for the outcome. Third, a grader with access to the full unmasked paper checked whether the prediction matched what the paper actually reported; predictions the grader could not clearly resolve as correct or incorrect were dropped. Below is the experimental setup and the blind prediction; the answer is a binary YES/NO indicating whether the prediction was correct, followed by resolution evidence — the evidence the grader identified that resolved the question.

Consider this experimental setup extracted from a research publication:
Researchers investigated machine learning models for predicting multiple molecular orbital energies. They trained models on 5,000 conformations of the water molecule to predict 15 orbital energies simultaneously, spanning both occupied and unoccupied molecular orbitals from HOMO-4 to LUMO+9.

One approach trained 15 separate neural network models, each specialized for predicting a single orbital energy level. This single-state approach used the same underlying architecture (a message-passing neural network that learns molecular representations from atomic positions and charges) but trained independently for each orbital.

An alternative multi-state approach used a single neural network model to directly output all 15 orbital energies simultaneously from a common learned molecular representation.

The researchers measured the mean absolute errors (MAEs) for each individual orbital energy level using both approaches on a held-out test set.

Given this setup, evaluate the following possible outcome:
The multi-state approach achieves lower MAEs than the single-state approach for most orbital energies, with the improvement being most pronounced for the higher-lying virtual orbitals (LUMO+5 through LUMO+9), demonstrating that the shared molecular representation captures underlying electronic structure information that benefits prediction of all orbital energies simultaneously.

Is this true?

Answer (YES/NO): NO